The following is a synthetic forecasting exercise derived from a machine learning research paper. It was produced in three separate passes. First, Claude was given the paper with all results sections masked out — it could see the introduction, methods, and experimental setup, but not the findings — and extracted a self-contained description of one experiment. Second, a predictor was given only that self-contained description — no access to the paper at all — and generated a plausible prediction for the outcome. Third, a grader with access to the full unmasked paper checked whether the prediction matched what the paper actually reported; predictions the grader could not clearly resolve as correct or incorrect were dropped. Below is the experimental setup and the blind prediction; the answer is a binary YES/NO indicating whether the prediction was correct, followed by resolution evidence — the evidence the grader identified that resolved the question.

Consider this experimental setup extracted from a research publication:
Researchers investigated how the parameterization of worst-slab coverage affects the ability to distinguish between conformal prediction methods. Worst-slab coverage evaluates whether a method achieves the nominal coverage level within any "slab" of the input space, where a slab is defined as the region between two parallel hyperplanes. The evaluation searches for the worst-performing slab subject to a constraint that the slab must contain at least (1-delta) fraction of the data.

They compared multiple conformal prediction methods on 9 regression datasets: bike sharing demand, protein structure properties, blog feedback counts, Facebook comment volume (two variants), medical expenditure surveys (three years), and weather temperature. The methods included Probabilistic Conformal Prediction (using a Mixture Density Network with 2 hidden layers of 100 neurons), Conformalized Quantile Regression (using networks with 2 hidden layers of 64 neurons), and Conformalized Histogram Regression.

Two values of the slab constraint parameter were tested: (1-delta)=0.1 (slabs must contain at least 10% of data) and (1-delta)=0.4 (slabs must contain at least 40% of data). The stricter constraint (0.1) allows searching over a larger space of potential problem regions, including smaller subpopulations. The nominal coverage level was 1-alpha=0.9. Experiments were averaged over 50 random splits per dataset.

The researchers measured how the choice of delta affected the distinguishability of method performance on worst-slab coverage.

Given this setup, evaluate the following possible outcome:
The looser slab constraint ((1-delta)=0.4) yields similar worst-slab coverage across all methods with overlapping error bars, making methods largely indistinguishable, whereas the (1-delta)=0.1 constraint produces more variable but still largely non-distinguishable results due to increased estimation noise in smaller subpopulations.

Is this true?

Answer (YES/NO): NO